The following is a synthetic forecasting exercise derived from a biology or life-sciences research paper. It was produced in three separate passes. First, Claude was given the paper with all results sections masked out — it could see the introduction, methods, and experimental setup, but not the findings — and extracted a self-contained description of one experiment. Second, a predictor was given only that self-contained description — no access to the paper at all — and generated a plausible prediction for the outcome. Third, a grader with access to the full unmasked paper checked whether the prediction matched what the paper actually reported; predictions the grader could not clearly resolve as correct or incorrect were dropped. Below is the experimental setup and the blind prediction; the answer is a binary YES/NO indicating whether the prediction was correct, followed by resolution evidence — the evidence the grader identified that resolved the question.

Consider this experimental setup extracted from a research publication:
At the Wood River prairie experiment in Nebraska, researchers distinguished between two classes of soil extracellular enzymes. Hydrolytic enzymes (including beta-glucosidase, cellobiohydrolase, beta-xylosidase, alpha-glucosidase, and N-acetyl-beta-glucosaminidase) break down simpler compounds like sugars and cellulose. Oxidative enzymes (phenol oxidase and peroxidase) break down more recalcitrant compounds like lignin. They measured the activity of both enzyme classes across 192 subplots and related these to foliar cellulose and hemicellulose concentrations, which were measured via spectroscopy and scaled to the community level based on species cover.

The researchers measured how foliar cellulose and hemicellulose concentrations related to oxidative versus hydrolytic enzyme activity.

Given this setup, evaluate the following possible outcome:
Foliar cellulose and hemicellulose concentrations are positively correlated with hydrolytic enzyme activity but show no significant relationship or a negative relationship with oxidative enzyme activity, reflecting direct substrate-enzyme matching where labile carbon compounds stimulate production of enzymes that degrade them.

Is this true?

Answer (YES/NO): NO